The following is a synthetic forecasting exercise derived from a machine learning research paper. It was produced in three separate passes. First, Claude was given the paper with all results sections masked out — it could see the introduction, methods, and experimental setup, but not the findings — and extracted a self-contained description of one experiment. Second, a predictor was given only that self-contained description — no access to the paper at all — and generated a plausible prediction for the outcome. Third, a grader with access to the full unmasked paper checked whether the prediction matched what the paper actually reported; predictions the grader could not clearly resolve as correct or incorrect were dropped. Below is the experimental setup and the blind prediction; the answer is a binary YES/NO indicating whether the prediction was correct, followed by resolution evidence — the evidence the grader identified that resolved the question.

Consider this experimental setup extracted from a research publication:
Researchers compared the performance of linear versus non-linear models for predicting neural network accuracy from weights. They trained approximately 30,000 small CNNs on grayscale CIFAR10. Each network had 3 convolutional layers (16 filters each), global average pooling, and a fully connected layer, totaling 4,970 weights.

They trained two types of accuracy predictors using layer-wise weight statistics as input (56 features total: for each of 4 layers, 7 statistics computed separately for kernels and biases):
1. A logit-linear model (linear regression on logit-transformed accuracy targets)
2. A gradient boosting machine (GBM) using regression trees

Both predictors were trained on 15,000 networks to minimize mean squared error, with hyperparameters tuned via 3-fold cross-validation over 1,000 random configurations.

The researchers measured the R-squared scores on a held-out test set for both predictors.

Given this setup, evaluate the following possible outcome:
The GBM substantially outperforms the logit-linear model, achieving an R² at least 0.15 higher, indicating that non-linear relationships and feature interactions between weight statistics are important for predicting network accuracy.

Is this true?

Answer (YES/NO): YES